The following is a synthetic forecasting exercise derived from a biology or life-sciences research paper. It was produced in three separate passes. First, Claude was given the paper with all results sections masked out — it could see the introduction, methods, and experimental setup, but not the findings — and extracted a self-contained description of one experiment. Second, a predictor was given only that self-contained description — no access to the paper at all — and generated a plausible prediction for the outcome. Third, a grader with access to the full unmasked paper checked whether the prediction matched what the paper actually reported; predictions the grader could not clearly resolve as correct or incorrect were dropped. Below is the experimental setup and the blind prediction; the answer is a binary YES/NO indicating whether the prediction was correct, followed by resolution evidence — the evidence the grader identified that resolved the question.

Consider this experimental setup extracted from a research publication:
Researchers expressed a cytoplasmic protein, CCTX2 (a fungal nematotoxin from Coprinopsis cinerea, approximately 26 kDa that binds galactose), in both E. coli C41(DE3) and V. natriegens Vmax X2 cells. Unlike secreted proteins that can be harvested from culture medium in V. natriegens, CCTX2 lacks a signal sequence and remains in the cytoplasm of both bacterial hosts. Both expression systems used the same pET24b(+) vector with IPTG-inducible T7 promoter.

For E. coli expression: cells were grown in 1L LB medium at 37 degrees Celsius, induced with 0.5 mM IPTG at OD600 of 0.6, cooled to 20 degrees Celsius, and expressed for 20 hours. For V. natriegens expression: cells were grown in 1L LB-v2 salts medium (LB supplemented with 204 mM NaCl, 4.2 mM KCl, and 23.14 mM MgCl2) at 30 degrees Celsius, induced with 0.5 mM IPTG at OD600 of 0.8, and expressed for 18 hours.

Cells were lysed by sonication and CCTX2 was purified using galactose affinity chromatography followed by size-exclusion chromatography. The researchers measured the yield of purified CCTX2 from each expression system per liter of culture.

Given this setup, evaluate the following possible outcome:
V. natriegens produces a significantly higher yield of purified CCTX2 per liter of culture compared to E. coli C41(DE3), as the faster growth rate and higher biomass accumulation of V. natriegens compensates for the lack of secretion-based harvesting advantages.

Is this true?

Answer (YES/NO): YES